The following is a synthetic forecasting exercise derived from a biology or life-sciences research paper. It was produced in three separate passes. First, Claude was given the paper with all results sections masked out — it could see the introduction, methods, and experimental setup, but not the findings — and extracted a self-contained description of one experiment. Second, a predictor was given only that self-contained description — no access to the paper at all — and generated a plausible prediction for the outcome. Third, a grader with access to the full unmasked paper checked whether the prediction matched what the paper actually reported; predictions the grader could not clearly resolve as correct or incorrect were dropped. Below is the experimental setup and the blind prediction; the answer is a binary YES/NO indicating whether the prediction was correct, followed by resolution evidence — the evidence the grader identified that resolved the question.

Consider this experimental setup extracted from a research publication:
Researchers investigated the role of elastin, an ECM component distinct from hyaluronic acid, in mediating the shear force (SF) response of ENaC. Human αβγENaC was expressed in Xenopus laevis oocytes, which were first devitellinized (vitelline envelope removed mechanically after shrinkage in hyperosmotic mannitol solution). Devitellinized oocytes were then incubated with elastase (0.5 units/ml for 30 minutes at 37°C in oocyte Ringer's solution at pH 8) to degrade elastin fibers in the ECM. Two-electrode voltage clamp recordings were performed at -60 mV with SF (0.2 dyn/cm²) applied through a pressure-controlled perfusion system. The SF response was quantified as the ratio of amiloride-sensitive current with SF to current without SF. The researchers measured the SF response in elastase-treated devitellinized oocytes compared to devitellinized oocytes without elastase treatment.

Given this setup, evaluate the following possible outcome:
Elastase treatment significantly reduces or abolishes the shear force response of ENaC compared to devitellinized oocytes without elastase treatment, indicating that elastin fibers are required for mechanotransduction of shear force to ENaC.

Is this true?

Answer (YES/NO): NO